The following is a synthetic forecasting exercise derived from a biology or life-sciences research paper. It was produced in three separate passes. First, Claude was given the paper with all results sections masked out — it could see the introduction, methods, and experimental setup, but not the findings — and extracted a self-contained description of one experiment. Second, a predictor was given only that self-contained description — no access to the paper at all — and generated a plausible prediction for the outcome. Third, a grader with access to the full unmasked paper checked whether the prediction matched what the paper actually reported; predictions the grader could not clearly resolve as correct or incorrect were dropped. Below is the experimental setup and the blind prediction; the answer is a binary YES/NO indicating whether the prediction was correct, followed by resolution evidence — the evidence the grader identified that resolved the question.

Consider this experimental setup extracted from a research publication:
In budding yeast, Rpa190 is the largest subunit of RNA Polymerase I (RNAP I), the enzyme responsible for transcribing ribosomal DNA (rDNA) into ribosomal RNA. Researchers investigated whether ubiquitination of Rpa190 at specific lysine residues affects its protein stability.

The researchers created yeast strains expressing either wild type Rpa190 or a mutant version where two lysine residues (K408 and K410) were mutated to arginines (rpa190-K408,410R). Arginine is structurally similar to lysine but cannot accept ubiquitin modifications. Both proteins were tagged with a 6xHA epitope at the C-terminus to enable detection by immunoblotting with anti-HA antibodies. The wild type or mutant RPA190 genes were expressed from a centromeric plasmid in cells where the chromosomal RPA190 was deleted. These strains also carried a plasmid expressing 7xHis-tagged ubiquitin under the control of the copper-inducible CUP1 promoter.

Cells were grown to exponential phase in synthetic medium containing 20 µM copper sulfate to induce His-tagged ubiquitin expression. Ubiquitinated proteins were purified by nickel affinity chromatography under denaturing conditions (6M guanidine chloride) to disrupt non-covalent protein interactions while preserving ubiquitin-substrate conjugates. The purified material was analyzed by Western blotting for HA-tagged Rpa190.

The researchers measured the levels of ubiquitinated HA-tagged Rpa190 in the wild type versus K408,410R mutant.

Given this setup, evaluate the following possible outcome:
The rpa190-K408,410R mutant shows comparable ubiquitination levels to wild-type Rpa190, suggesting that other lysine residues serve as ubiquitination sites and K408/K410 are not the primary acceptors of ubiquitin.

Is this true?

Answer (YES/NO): NO